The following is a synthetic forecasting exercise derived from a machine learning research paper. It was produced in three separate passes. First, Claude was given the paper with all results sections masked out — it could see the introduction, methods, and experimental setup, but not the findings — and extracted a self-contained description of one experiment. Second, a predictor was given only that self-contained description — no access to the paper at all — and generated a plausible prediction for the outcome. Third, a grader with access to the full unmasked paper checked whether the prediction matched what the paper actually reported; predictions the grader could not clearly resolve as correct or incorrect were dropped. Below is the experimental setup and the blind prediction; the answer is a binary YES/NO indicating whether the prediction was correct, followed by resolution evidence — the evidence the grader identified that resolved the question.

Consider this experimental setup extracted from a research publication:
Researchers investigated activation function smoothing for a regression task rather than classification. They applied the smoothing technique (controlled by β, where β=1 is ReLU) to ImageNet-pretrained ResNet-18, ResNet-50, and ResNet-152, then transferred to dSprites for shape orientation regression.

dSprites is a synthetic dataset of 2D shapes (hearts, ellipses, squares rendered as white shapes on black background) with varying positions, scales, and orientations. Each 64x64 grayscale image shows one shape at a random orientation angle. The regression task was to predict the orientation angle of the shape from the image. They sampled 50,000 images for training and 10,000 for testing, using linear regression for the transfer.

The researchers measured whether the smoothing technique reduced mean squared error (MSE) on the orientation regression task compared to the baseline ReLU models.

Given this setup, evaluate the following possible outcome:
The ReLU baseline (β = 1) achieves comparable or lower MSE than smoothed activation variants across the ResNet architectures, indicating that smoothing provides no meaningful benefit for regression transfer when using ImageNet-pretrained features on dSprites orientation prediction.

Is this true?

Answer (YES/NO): NO